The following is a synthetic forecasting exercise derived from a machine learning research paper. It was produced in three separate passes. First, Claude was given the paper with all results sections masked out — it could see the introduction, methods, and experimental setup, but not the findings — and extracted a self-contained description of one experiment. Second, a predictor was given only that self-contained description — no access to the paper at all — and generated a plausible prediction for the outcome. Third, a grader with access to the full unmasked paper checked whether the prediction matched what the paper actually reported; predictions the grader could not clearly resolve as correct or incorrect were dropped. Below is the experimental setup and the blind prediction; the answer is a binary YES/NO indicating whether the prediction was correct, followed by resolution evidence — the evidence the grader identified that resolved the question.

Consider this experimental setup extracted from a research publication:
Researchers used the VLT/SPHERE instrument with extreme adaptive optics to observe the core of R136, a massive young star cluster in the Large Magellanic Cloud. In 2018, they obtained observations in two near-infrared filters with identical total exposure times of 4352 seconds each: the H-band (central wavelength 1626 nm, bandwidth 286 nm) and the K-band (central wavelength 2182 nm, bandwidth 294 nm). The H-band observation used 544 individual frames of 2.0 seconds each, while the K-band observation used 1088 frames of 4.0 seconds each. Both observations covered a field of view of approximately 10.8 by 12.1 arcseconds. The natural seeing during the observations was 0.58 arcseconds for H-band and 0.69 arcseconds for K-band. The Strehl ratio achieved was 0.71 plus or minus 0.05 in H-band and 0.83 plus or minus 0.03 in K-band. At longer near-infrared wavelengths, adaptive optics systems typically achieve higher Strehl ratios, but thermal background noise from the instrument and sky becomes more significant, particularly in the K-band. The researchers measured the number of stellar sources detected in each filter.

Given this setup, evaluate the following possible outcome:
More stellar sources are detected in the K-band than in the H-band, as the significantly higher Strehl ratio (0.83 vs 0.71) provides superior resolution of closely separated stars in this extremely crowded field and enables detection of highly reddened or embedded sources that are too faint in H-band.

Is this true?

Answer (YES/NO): YES